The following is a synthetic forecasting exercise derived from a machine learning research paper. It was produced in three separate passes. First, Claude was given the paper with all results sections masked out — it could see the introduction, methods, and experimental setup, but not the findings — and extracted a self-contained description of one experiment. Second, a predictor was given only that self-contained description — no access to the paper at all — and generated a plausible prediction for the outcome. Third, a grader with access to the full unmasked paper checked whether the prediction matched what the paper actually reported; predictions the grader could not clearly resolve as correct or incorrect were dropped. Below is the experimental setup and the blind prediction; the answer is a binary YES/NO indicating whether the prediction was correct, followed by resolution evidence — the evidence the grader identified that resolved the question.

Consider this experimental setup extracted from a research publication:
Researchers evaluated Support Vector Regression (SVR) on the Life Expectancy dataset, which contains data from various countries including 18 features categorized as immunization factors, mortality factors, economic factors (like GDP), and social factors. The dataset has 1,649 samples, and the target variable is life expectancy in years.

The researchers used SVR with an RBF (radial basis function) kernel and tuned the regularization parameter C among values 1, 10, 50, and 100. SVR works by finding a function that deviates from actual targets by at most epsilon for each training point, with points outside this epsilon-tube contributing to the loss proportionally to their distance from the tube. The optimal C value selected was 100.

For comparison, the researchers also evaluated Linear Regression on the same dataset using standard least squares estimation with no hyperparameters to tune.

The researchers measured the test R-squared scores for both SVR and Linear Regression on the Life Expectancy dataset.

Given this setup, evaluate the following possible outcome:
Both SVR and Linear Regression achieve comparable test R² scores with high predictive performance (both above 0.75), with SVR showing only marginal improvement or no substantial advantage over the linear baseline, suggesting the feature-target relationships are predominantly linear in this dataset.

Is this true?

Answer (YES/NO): NO